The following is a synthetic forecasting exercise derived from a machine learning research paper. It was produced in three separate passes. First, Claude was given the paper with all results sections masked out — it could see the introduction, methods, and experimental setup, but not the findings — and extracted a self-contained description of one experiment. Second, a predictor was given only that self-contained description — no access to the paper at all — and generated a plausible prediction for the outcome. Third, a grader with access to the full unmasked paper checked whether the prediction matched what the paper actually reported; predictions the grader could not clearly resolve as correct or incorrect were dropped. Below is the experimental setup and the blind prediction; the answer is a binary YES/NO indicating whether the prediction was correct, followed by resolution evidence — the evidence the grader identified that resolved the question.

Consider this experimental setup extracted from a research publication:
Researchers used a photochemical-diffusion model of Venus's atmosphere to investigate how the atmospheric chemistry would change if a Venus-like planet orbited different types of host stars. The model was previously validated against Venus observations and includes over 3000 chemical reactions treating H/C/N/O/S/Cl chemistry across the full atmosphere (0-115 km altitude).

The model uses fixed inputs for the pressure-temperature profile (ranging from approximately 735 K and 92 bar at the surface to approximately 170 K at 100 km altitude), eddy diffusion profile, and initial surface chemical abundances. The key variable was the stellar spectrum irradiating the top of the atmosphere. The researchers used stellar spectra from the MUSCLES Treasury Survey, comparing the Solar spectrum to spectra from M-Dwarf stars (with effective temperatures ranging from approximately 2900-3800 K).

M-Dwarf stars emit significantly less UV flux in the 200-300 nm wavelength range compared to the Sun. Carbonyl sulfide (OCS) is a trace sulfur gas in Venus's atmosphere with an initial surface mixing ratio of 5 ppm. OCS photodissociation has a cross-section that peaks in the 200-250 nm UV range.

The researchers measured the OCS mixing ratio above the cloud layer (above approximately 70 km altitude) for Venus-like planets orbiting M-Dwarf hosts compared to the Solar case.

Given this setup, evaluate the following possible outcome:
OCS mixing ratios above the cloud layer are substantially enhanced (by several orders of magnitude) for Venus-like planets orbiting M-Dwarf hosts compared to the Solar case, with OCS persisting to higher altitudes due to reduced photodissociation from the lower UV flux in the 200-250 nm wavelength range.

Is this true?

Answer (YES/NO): YES